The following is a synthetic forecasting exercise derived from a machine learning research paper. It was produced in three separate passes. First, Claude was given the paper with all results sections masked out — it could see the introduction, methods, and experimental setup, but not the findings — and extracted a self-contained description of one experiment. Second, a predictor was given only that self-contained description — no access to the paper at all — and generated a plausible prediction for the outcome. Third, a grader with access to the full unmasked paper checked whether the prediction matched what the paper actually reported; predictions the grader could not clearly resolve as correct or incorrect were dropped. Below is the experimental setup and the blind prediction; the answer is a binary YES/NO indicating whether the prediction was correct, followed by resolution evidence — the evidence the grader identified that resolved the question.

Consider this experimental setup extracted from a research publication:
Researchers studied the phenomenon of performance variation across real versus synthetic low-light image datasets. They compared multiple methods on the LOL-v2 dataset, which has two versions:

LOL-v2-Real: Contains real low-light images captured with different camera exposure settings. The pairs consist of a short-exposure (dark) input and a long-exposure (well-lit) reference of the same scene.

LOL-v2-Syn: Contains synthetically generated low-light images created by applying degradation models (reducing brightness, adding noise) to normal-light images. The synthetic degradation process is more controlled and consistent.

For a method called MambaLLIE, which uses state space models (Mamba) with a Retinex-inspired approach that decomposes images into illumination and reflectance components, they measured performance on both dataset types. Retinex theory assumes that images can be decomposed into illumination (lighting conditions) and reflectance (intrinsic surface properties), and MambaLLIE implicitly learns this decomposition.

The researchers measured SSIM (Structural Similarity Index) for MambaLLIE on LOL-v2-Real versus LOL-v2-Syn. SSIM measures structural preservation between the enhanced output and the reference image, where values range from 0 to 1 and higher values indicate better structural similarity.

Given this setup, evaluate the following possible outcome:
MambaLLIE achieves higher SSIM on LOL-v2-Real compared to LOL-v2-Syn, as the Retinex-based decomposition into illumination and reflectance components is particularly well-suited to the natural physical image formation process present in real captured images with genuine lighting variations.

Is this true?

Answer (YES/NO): NO